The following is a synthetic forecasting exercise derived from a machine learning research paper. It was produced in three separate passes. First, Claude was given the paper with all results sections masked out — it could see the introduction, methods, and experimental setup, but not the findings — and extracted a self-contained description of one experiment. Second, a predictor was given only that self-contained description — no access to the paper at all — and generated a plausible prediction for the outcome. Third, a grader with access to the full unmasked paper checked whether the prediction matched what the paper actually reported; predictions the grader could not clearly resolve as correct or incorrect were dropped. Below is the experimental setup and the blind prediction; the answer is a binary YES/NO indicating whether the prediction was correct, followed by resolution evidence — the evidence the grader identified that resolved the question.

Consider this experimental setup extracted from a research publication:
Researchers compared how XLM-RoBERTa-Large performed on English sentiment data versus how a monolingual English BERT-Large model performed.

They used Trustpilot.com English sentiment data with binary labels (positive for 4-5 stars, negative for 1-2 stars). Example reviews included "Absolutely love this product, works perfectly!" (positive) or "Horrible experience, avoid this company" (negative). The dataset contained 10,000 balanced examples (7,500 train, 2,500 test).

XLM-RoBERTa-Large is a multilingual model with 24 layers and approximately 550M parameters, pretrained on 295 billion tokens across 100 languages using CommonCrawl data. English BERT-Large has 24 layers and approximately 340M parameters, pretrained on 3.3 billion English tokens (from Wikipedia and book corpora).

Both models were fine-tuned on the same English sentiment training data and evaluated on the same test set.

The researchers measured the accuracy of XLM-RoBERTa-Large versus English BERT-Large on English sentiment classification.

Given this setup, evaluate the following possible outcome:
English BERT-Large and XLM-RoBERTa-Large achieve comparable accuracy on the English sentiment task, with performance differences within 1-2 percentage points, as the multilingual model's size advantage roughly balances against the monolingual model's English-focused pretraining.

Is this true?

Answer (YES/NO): NO